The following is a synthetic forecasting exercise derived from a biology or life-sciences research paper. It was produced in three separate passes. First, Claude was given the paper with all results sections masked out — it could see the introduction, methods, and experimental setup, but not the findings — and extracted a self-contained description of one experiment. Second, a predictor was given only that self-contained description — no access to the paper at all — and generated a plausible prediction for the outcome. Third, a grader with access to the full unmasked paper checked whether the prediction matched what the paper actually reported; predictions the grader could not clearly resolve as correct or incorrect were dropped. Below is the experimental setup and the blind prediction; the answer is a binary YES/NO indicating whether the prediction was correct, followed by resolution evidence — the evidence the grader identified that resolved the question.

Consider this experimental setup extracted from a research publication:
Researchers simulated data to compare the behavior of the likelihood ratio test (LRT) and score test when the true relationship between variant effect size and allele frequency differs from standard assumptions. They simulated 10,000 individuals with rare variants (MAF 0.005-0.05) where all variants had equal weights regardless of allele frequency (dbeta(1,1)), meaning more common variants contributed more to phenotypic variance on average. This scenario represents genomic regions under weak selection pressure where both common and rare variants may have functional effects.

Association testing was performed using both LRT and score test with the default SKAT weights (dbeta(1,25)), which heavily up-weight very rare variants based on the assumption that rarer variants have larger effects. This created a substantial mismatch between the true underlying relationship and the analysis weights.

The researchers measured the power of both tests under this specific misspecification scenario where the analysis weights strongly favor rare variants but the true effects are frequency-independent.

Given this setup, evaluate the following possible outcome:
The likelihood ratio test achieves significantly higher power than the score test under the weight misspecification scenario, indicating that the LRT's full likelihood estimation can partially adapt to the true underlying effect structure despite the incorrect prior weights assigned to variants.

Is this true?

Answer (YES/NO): YES